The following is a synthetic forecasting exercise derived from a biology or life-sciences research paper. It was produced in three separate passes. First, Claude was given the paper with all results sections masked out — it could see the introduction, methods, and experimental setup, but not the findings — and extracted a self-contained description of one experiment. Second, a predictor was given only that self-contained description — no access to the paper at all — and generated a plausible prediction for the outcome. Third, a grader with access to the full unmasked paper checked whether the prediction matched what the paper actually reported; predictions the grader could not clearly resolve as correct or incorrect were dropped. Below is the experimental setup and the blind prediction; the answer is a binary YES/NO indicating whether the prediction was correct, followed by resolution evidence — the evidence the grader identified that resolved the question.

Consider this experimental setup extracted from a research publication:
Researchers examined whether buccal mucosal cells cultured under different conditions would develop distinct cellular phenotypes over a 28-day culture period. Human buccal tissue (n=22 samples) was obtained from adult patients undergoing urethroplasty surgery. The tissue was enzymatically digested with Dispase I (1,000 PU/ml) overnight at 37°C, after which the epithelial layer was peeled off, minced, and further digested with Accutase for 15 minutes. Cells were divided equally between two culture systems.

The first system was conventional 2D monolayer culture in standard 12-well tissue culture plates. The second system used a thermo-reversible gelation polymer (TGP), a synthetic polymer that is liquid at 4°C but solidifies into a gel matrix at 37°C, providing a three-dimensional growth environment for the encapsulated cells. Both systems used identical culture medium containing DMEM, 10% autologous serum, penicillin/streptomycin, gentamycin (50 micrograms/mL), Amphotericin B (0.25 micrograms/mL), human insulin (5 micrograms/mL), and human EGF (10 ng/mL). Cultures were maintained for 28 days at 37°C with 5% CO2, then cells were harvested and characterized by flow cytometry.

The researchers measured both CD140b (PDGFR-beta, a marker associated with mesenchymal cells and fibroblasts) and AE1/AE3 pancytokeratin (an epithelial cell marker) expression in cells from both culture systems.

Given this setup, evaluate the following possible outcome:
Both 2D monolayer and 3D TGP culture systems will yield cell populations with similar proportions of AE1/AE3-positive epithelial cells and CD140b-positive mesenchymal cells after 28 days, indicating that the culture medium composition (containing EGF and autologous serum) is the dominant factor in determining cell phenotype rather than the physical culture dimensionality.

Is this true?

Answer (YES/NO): NO